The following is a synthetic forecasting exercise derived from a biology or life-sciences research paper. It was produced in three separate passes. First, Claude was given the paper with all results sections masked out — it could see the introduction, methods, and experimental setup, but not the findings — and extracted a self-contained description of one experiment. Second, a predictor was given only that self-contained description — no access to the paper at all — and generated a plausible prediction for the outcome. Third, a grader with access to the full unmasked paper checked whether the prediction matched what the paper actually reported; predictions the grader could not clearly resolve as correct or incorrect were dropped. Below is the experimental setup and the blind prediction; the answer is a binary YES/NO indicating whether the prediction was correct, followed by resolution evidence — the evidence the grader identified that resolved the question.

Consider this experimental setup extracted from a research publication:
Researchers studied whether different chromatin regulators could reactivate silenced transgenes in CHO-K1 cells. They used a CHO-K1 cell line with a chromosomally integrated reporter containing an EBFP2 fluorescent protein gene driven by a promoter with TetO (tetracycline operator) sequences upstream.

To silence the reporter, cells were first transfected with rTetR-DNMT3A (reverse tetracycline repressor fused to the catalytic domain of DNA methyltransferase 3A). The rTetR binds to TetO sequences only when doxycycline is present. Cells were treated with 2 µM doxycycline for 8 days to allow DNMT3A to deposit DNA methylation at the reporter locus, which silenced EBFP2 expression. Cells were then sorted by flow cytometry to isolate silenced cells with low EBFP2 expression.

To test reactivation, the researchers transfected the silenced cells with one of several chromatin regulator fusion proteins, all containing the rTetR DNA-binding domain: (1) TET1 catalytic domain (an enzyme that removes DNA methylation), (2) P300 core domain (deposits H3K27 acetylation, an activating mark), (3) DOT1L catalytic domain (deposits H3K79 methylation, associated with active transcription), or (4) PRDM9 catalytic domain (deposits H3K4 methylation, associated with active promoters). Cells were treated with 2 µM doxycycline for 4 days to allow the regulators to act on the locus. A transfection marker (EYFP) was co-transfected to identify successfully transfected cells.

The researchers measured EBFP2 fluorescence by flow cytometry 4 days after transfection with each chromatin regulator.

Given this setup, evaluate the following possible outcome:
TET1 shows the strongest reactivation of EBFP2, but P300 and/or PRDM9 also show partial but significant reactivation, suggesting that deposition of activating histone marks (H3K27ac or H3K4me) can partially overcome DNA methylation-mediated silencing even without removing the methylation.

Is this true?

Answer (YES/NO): NO